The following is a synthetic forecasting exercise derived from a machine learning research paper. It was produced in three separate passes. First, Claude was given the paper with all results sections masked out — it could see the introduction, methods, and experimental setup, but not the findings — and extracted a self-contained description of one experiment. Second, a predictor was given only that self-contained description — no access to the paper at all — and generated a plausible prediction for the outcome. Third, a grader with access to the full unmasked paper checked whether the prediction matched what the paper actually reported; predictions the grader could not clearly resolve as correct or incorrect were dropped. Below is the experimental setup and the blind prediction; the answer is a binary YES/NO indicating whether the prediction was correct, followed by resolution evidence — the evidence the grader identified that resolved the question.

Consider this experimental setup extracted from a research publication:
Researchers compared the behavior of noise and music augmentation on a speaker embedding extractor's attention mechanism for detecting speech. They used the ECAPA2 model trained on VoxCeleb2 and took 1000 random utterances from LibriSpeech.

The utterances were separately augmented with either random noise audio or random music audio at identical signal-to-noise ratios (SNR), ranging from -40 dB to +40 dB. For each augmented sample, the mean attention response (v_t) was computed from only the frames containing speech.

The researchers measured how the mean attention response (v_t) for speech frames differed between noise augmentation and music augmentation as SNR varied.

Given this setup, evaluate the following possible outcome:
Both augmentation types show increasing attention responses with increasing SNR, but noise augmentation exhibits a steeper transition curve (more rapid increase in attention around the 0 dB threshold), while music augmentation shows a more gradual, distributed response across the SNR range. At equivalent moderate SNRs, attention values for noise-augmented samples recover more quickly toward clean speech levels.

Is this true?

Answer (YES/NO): NO